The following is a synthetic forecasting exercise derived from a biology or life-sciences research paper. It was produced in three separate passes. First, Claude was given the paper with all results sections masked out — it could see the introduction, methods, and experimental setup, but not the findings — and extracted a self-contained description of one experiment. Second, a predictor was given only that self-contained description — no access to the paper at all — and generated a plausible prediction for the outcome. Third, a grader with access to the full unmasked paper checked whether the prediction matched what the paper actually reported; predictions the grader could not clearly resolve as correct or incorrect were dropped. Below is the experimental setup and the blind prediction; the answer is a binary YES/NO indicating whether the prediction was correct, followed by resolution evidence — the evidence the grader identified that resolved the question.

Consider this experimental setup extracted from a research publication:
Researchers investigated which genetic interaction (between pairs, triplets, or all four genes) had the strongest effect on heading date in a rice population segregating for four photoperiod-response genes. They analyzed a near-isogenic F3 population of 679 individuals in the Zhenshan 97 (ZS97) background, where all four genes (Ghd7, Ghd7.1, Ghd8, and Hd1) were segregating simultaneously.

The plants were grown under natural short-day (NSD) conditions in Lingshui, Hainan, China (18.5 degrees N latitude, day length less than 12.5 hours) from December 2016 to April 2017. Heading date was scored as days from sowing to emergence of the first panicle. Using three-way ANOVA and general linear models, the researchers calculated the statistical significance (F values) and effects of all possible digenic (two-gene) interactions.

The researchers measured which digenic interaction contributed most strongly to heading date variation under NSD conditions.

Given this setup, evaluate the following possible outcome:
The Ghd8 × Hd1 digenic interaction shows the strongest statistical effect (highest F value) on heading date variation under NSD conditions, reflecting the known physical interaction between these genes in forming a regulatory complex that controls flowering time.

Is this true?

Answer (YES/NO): NO